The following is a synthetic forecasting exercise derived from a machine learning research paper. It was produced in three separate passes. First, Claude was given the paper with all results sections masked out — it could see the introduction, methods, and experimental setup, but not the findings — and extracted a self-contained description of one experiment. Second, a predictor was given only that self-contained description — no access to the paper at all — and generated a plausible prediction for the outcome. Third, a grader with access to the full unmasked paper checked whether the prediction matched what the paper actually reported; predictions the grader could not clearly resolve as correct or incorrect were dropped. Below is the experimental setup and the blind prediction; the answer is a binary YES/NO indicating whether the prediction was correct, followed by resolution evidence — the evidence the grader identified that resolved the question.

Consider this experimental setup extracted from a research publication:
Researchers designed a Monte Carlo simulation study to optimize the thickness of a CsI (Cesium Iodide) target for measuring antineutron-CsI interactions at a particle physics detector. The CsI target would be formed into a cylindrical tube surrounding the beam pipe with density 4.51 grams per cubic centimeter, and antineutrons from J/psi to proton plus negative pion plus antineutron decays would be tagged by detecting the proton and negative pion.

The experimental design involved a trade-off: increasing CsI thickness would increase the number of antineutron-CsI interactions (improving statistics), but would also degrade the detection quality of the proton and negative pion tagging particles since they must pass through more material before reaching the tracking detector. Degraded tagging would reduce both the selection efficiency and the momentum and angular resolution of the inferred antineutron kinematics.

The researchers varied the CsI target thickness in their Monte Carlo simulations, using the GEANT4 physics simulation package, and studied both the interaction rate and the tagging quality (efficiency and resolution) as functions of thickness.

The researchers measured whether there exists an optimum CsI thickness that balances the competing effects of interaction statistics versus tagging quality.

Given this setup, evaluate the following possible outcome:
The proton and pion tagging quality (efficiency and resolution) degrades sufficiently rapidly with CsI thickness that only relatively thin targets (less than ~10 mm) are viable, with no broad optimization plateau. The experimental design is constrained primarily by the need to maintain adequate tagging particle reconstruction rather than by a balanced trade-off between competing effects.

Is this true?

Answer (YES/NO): NO